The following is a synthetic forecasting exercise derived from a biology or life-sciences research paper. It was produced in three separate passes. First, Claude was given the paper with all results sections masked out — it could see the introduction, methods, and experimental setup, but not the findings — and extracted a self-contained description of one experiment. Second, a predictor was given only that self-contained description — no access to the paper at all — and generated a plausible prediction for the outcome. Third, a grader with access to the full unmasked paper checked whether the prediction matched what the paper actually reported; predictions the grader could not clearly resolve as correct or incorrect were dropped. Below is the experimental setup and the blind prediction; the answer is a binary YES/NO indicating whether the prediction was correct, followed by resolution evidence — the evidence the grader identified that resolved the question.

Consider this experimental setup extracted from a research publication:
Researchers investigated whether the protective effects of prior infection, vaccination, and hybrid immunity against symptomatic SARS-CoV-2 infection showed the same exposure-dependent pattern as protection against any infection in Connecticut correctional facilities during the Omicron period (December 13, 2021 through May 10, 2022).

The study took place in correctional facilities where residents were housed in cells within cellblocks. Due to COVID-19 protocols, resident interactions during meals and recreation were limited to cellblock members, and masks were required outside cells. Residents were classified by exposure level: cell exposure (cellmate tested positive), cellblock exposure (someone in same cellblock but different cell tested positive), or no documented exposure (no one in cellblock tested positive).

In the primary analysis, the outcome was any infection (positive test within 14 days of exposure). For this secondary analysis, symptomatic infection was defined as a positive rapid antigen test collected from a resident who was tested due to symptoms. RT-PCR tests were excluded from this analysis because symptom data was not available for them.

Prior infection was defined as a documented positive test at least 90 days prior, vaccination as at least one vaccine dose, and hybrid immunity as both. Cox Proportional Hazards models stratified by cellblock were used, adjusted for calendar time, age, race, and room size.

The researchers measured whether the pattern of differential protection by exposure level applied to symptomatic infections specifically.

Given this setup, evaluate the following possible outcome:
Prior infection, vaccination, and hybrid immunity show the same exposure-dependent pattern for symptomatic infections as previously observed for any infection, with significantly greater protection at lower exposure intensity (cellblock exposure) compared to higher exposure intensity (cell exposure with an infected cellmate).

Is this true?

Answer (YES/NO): YES